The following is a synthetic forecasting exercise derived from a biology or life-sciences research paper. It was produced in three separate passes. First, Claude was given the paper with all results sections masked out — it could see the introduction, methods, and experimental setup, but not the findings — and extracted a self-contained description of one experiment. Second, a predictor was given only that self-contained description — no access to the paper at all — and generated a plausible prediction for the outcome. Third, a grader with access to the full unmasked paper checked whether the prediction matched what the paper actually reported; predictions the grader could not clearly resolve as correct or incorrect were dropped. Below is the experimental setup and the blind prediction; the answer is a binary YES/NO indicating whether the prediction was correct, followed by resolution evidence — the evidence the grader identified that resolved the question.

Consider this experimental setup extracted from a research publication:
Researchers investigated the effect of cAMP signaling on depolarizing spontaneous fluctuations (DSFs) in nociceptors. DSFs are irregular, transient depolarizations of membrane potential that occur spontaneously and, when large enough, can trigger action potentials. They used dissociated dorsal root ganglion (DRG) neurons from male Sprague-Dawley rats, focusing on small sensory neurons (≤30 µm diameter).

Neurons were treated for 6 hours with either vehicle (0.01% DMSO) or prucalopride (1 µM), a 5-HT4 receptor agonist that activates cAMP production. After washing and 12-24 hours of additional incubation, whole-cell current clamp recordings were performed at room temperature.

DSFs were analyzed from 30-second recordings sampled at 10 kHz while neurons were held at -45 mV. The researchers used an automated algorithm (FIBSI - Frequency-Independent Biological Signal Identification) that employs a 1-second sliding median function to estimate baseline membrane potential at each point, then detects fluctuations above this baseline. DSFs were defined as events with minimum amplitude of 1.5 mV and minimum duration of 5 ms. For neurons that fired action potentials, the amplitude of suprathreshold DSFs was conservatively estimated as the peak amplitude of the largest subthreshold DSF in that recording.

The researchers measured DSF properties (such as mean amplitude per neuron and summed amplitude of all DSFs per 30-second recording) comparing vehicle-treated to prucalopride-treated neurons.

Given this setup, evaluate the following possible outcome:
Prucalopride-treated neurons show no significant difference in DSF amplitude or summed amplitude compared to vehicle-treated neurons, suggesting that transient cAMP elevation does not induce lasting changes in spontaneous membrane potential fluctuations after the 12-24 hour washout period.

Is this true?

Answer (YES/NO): NO